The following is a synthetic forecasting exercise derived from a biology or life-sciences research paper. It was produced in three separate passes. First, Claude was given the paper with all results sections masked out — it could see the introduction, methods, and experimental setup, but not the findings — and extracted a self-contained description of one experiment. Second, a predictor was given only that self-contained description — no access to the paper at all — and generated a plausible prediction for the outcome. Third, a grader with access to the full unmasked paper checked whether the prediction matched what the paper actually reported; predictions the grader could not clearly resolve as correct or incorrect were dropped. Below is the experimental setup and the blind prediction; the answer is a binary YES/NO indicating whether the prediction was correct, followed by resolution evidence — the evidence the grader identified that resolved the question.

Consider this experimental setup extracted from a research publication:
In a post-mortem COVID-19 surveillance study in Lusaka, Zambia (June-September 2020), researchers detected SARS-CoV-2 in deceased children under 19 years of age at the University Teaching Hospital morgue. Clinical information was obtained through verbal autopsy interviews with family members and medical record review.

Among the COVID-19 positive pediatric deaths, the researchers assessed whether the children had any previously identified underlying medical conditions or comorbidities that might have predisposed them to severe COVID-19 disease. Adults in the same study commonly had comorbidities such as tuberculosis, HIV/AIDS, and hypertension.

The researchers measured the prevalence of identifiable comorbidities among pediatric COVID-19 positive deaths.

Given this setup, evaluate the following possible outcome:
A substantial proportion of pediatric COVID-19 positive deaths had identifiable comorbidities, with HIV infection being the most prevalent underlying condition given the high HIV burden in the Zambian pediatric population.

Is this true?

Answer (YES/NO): NO